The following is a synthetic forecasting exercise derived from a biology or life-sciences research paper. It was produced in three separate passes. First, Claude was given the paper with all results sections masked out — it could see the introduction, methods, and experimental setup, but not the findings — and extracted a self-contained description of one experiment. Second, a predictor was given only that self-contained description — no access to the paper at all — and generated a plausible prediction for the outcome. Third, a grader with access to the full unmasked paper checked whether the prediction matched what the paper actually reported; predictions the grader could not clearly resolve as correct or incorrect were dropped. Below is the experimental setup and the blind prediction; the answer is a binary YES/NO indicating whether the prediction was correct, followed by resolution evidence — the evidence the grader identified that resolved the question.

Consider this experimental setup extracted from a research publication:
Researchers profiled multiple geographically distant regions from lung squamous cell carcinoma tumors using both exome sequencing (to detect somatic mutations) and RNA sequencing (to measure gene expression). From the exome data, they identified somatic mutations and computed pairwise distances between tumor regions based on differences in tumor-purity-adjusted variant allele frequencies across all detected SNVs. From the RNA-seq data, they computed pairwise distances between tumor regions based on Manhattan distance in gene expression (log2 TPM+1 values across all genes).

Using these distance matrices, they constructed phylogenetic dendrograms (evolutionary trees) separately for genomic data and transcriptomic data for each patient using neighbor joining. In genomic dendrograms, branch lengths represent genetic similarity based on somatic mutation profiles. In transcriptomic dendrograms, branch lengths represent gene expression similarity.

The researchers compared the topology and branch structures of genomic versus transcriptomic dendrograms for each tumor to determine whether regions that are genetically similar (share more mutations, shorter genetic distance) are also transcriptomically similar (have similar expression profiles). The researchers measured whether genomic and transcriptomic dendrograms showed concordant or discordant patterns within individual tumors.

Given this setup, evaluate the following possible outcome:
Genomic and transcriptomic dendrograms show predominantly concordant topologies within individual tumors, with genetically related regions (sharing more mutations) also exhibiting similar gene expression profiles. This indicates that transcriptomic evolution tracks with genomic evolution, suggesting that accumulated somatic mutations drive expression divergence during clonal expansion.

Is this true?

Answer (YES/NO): YES